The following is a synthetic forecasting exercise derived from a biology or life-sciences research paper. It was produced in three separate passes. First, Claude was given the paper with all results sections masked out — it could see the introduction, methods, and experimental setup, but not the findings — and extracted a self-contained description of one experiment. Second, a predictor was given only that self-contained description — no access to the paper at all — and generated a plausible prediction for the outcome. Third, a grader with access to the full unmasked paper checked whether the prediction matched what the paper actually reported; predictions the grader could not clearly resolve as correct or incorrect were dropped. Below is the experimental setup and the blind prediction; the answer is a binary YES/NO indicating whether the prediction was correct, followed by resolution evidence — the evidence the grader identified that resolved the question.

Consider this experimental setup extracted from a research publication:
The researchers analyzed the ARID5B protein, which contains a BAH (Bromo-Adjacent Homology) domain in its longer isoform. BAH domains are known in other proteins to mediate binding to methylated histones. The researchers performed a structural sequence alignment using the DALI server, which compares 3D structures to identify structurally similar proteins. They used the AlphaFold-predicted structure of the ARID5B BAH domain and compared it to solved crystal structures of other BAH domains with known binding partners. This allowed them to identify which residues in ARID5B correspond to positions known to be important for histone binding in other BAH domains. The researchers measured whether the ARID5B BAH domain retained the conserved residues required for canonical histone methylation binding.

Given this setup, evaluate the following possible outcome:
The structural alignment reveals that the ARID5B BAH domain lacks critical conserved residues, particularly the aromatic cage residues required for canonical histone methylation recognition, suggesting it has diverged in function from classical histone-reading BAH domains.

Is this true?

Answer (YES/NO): YES